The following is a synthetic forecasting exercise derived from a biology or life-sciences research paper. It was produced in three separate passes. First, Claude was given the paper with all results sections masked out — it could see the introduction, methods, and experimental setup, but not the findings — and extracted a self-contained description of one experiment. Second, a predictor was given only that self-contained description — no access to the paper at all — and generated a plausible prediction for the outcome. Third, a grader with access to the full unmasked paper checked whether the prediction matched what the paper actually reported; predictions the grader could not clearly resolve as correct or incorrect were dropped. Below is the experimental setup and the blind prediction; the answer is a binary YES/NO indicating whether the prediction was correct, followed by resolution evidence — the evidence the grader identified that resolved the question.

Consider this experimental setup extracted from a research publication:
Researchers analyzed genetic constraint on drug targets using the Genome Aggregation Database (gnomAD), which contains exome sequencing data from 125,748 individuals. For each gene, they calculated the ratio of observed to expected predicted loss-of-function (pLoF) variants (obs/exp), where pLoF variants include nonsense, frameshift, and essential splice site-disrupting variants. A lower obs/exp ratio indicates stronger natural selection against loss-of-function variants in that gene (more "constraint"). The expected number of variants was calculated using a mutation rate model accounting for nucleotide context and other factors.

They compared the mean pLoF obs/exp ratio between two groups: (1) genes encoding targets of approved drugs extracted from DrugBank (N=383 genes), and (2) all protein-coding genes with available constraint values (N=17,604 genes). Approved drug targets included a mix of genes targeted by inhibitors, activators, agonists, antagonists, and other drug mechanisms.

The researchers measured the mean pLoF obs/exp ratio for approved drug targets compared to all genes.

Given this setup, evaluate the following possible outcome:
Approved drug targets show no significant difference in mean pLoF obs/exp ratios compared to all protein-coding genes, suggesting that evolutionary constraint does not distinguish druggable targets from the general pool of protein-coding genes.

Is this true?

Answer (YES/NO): NO